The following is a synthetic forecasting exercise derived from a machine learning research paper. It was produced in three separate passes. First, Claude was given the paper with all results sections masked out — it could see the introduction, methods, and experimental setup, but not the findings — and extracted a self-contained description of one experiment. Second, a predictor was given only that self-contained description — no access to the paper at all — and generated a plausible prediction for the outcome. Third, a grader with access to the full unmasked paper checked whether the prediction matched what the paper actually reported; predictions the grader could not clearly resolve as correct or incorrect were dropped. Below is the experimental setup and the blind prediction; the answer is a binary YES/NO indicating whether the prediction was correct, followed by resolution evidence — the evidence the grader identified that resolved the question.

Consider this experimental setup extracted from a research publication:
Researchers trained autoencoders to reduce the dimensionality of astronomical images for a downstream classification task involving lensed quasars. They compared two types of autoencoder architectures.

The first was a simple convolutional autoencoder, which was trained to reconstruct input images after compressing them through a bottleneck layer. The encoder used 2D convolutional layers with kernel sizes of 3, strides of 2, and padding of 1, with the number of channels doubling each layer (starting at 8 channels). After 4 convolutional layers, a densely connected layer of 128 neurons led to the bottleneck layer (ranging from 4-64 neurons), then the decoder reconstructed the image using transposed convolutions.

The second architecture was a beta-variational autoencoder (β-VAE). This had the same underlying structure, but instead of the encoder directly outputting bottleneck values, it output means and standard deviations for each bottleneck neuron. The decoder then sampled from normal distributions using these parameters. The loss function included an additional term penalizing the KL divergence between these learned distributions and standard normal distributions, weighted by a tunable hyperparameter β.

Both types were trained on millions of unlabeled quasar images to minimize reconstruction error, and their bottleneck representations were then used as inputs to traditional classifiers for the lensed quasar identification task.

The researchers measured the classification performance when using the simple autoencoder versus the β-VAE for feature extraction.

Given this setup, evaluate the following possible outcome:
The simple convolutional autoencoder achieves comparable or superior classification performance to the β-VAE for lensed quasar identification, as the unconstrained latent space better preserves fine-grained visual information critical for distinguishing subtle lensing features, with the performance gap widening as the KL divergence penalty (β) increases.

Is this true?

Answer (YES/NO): NO